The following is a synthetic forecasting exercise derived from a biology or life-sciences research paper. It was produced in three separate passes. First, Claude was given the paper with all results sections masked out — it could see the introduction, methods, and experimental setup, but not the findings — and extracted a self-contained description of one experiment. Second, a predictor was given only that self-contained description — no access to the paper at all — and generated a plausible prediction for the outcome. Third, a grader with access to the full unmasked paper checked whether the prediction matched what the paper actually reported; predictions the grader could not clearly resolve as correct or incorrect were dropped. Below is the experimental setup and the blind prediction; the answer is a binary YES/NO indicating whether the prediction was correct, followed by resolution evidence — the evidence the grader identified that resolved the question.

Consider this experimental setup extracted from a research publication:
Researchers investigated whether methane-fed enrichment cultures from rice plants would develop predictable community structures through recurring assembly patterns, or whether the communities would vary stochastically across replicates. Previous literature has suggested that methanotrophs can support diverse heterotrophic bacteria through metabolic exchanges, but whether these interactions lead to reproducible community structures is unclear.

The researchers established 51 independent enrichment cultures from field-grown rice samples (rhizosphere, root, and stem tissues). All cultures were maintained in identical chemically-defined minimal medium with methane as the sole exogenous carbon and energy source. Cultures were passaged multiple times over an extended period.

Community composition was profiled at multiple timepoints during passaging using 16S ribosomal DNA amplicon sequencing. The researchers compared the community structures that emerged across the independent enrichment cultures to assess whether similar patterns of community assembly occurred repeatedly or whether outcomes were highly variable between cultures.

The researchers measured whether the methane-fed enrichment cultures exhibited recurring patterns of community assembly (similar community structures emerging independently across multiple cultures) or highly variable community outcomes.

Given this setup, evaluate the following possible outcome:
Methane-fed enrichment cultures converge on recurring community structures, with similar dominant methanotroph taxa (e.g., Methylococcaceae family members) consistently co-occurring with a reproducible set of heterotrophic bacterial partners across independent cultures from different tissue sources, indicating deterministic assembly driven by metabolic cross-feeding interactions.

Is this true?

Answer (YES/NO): NO